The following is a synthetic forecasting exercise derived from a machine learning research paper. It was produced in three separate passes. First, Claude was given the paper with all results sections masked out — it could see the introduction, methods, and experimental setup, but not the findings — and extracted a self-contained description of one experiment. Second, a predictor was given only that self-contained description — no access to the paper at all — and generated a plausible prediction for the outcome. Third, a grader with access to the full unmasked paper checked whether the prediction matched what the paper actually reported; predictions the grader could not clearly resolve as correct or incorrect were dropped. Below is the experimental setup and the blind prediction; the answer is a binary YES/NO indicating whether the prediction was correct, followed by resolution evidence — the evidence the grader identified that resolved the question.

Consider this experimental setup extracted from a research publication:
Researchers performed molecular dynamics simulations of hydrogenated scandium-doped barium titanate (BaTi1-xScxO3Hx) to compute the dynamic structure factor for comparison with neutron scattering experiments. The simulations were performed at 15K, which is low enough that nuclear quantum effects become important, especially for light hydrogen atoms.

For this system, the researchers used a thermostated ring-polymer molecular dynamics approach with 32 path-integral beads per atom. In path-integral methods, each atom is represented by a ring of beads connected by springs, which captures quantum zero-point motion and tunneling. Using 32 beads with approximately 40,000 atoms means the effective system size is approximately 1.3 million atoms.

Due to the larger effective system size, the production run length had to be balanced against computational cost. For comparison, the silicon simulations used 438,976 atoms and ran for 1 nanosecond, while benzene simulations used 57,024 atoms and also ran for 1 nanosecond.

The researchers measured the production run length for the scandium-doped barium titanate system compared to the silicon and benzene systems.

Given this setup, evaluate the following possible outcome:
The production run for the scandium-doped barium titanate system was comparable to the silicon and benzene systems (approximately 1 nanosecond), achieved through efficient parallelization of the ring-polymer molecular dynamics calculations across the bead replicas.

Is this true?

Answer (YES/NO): NO